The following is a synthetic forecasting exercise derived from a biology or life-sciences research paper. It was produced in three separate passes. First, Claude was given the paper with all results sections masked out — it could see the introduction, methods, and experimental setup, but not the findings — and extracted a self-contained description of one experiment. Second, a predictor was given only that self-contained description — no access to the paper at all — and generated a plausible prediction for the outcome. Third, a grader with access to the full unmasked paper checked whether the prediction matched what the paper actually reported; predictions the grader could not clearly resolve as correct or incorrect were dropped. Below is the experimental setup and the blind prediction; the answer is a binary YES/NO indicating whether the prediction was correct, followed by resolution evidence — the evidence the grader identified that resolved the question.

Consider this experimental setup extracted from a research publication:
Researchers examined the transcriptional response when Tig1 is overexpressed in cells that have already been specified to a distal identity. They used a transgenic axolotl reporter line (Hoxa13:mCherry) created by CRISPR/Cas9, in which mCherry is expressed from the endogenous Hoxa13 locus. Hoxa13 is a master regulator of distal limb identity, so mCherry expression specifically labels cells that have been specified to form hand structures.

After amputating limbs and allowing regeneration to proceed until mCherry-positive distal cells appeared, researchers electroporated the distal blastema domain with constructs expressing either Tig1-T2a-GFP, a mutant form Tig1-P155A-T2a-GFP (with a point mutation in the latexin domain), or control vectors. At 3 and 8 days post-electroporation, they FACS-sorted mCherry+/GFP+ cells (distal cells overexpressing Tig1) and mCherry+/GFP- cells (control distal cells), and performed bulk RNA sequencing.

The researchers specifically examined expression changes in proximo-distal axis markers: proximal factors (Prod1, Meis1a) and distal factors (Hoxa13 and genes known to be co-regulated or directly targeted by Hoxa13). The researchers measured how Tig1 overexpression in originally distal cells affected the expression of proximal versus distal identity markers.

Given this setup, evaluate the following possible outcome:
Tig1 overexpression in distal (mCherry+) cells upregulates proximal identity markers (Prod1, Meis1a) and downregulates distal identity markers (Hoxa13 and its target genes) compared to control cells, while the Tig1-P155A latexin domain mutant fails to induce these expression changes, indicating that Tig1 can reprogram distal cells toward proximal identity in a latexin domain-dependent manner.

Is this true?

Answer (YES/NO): NO